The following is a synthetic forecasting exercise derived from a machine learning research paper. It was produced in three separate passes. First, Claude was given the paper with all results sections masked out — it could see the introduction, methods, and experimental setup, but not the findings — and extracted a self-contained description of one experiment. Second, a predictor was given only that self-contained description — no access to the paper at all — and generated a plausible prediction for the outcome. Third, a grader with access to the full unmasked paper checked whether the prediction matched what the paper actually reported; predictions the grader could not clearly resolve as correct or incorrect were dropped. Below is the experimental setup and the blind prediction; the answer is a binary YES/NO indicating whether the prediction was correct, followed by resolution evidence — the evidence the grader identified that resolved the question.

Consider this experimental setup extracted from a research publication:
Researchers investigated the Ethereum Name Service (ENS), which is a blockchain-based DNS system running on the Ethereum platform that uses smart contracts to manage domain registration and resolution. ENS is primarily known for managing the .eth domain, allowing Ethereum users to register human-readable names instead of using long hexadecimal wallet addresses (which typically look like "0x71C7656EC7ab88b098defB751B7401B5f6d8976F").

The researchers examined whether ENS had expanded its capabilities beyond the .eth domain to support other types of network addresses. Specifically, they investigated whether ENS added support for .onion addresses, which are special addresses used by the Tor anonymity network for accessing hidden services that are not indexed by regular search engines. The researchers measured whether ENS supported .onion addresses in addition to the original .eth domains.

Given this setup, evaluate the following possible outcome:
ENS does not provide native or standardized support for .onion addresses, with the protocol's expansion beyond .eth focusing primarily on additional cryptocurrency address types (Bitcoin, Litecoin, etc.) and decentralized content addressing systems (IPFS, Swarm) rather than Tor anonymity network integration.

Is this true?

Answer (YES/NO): NO